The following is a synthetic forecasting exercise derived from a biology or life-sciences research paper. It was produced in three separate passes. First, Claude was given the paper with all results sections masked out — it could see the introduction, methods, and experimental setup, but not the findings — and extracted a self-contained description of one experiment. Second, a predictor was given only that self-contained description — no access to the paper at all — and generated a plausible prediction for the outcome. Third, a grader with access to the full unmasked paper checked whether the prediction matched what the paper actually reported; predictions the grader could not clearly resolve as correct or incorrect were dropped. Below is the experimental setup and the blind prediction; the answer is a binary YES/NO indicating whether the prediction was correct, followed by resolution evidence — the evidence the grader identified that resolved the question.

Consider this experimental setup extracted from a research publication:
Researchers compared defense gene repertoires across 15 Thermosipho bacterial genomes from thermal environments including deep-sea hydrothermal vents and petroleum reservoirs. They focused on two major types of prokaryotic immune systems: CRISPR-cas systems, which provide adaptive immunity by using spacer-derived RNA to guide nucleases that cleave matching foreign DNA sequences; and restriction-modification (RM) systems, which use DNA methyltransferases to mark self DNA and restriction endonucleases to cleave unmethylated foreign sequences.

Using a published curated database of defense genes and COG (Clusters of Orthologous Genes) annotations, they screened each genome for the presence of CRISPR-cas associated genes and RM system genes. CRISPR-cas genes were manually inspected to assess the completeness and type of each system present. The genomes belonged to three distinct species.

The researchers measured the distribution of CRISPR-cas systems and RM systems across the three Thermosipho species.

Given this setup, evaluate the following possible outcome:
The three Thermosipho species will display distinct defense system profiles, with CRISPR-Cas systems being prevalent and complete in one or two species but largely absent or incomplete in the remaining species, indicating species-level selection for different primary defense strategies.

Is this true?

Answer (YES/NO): NO